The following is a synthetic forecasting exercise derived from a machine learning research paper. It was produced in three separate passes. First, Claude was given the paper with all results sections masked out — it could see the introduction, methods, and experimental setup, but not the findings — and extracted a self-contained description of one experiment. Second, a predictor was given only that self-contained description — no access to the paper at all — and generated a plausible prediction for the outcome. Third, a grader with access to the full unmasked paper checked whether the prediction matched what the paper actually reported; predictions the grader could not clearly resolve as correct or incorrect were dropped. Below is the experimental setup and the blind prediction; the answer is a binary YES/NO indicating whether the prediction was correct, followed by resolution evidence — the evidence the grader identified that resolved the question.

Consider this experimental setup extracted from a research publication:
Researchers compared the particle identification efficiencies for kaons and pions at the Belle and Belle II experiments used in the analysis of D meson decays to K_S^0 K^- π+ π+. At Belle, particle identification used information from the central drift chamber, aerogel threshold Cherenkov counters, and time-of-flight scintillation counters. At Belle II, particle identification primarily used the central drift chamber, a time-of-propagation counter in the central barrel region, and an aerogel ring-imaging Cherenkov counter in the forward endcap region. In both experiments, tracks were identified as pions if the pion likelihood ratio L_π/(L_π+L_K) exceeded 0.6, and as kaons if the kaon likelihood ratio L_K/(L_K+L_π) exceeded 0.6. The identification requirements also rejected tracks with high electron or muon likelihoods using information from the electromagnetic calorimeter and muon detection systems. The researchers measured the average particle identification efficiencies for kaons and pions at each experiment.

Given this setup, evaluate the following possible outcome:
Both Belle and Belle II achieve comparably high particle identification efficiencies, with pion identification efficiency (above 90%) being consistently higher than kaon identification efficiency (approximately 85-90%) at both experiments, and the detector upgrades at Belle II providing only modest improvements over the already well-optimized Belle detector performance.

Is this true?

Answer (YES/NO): NO